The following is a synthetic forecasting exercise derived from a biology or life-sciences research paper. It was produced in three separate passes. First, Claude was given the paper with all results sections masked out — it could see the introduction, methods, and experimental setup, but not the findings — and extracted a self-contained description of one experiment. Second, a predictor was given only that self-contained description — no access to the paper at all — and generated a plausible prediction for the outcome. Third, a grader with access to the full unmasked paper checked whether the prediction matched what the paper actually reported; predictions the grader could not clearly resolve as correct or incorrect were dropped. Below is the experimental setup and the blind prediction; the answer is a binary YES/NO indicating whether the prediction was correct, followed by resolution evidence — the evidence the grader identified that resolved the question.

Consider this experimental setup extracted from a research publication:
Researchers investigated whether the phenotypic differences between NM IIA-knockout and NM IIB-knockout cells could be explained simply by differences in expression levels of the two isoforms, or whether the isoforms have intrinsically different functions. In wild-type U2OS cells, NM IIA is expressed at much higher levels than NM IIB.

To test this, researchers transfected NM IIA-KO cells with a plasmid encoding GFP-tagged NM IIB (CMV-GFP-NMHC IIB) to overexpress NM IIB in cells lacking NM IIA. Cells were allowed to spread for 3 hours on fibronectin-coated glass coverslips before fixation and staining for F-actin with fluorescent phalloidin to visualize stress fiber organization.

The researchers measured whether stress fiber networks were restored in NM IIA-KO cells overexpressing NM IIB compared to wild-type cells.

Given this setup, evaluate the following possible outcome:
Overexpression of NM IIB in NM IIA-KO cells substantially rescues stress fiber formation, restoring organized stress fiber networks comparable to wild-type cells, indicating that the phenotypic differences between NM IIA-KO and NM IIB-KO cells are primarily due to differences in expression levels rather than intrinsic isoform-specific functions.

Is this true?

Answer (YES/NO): NO